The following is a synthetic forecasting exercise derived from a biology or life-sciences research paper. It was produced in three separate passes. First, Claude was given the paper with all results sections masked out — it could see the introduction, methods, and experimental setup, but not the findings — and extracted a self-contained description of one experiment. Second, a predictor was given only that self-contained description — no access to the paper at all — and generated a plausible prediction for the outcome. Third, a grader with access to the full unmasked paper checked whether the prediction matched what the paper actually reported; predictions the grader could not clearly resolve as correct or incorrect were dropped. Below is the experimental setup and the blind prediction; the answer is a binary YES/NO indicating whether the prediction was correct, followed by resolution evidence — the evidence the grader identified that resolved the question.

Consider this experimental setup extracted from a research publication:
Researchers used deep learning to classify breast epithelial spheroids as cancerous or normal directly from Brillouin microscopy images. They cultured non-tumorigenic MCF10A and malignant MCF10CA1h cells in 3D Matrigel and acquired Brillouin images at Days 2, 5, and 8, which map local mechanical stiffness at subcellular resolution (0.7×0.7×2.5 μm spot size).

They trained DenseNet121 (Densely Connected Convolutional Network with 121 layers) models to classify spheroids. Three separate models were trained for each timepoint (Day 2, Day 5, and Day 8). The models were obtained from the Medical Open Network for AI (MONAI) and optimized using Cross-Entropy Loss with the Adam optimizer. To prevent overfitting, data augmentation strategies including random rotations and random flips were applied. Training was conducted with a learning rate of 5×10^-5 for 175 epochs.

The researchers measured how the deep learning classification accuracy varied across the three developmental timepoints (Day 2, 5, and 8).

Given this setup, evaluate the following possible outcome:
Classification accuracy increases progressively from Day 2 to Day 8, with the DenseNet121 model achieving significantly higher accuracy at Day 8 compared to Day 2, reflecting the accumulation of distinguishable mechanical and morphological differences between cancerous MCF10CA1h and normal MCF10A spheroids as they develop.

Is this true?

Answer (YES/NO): YES